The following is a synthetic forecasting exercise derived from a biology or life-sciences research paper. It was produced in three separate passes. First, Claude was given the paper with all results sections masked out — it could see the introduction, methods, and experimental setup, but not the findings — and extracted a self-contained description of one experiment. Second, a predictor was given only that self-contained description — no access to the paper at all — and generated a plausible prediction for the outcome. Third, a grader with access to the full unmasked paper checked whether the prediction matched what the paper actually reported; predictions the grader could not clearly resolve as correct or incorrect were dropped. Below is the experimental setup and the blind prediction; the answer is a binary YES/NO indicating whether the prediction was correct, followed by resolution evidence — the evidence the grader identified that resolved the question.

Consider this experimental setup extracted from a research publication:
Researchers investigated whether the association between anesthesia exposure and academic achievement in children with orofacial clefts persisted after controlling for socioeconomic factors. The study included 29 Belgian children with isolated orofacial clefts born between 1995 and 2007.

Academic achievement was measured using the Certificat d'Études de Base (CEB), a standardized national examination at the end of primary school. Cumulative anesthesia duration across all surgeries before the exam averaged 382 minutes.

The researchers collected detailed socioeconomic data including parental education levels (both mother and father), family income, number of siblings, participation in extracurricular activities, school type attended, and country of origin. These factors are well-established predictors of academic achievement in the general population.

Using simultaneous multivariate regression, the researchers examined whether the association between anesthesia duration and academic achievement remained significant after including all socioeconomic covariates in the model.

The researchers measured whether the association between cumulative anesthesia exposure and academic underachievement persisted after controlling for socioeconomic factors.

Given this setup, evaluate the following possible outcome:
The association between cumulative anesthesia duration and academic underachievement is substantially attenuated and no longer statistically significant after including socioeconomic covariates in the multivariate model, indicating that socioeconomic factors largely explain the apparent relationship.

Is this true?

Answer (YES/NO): NO